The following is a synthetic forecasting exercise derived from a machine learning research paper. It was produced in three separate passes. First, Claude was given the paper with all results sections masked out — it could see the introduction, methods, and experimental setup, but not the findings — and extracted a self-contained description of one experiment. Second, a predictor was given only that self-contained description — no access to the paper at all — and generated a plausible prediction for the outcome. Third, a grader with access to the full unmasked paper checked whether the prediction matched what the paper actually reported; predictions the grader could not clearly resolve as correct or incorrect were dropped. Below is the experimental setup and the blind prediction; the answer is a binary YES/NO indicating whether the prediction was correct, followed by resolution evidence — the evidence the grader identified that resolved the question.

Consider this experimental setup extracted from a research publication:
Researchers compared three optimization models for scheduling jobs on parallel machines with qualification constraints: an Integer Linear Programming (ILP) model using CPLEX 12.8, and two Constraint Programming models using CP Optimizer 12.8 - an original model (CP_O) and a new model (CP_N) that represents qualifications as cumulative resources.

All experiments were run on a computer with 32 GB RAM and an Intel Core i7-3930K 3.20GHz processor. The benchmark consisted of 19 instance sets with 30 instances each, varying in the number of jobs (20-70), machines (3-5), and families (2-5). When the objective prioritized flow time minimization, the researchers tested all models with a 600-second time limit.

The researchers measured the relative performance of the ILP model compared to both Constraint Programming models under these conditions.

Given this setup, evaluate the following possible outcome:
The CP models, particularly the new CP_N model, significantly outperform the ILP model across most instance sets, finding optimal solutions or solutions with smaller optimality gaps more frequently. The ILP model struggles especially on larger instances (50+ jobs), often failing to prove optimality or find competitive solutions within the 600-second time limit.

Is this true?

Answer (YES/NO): NO